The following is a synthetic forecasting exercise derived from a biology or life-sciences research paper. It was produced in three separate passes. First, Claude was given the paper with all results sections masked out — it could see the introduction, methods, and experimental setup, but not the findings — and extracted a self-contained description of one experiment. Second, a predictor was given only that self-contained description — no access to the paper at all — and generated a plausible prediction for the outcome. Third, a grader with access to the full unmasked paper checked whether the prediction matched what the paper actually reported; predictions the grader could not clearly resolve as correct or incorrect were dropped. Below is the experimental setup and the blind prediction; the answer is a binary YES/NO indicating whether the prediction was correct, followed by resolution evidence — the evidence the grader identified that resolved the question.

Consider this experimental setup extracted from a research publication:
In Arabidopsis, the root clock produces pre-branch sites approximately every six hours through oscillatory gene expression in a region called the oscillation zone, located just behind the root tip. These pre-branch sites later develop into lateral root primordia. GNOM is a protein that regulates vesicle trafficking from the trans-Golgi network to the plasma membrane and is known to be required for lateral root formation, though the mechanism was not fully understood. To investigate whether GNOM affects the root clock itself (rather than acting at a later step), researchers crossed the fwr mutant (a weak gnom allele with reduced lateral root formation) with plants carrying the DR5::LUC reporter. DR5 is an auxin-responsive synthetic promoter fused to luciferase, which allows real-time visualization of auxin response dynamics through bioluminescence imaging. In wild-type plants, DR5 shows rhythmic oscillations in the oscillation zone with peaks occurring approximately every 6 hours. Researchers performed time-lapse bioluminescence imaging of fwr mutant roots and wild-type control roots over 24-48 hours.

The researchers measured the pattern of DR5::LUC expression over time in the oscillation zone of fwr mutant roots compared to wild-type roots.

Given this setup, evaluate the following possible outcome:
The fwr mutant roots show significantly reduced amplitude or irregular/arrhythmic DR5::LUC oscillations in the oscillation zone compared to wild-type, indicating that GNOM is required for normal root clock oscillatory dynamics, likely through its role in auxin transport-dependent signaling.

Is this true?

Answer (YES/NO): NO